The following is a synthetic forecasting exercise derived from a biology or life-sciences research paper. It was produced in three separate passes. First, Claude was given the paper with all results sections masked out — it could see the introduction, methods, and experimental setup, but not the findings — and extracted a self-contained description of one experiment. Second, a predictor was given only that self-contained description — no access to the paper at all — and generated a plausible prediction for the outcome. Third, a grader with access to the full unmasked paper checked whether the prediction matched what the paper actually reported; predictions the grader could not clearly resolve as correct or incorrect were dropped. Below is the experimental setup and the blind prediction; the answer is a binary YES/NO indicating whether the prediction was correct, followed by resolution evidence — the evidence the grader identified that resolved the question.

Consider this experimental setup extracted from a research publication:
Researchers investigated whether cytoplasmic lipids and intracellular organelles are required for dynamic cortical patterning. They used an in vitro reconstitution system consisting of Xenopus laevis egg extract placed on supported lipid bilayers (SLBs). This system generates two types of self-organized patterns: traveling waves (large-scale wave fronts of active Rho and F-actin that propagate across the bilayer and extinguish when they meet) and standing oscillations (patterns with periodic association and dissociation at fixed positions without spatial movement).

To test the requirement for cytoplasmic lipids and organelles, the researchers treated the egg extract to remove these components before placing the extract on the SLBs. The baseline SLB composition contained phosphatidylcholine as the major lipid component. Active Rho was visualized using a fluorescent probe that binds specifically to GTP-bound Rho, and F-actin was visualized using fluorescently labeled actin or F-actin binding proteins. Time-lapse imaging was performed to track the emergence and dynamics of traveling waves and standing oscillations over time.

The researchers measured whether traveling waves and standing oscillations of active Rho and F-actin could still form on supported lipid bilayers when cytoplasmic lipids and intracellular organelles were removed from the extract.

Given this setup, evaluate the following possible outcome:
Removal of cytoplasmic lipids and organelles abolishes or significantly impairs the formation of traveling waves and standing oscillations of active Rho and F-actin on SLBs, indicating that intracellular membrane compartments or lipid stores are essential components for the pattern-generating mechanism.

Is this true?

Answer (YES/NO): NO